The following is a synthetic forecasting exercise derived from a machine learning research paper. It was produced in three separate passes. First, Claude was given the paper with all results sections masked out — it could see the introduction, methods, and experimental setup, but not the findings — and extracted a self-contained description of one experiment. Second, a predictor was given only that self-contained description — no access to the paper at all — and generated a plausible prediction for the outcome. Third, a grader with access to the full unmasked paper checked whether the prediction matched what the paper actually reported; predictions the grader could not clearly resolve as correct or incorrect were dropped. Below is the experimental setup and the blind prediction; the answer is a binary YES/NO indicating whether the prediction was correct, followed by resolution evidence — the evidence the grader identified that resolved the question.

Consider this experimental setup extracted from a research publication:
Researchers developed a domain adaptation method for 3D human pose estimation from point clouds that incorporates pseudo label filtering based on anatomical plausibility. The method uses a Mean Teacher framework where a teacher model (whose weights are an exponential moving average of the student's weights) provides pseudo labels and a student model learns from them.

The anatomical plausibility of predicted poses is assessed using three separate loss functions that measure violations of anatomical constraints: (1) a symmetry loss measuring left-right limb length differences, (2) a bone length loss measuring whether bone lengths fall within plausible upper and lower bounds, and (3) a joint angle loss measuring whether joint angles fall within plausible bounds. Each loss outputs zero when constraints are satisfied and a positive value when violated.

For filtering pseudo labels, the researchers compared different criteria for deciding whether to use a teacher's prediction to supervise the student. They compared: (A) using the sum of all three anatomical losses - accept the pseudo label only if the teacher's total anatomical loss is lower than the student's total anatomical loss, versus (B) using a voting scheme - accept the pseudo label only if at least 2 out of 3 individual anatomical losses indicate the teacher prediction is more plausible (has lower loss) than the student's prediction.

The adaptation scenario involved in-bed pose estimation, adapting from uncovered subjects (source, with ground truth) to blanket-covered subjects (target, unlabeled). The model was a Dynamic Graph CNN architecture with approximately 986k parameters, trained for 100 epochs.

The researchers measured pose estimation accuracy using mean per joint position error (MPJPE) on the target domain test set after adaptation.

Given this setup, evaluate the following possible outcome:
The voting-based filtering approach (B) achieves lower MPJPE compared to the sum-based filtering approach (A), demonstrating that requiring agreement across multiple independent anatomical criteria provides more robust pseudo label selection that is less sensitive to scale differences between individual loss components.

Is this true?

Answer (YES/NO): YES